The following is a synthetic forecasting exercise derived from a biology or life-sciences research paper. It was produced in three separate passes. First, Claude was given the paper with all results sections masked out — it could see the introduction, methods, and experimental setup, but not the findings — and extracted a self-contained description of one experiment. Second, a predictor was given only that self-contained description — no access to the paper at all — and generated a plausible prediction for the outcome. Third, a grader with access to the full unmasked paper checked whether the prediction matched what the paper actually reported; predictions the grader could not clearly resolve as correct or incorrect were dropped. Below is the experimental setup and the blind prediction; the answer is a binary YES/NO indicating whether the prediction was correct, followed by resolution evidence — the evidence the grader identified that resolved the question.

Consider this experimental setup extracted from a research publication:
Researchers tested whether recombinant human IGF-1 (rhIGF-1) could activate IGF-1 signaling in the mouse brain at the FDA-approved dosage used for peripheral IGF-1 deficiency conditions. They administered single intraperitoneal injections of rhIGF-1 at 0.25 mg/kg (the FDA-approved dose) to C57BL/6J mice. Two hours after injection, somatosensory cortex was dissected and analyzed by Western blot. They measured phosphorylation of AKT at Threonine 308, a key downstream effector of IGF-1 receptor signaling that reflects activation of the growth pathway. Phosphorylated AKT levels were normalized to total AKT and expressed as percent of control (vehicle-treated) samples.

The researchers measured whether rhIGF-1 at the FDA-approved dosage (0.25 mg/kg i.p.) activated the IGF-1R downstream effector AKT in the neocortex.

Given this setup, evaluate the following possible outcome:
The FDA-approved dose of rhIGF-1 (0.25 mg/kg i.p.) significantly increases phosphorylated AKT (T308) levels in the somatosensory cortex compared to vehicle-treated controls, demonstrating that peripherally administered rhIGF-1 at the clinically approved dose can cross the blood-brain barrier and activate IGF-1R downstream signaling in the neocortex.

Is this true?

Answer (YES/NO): NO